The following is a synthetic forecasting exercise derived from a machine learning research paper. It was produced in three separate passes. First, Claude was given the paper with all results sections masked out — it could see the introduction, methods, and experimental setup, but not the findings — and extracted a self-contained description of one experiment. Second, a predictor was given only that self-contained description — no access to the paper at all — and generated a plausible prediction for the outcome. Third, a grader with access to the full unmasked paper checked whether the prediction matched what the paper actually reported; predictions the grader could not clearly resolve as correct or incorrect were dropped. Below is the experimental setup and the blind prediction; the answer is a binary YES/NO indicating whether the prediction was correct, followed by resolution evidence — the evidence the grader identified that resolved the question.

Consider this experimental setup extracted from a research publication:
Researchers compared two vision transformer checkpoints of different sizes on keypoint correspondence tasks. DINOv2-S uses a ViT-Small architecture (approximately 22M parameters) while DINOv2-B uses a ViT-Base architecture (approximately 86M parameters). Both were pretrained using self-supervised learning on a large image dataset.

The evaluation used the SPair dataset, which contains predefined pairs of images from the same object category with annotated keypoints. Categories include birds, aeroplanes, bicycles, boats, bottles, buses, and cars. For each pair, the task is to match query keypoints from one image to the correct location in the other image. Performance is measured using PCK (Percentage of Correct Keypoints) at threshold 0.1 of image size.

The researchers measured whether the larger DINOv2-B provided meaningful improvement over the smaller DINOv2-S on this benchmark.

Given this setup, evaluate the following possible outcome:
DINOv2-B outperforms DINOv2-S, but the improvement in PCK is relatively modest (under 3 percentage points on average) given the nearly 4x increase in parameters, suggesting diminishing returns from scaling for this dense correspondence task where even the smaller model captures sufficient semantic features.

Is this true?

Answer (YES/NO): YES